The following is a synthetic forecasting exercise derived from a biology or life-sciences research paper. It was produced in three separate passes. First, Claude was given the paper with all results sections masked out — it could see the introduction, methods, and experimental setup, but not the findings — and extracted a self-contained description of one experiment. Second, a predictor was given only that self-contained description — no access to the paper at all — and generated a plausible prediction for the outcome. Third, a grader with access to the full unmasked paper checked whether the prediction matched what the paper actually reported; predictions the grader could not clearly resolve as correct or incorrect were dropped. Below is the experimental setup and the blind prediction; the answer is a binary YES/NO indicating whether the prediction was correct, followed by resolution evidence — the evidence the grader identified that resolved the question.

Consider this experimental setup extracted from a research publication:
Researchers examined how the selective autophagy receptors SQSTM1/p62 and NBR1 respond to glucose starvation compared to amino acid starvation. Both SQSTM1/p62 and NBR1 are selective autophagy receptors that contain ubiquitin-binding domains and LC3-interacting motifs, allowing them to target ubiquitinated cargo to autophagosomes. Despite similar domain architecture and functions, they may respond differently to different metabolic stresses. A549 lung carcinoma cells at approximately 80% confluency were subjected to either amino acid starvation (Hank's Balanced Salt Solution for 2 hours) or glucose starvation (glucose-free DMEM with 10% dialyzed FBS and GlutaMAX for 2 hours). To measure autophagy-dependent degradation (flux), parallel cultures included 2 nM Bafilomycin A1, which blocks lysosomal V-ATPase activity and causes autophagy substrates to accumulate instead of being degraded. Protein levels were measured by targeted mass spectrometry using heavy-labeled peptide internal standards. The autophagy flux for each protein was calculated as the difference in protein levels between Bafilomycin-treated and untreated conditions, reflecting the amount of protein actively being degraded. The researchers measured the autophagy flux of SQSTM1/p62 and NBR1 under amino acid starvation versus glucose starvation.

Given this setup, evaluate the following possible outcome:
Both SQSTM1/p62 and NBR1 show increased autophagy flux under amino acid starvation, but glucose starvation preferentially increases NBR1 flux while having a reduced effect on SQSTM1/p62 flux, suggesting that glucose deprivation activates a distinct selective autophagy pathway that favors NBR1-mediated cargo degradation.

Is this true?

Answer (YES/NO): NO